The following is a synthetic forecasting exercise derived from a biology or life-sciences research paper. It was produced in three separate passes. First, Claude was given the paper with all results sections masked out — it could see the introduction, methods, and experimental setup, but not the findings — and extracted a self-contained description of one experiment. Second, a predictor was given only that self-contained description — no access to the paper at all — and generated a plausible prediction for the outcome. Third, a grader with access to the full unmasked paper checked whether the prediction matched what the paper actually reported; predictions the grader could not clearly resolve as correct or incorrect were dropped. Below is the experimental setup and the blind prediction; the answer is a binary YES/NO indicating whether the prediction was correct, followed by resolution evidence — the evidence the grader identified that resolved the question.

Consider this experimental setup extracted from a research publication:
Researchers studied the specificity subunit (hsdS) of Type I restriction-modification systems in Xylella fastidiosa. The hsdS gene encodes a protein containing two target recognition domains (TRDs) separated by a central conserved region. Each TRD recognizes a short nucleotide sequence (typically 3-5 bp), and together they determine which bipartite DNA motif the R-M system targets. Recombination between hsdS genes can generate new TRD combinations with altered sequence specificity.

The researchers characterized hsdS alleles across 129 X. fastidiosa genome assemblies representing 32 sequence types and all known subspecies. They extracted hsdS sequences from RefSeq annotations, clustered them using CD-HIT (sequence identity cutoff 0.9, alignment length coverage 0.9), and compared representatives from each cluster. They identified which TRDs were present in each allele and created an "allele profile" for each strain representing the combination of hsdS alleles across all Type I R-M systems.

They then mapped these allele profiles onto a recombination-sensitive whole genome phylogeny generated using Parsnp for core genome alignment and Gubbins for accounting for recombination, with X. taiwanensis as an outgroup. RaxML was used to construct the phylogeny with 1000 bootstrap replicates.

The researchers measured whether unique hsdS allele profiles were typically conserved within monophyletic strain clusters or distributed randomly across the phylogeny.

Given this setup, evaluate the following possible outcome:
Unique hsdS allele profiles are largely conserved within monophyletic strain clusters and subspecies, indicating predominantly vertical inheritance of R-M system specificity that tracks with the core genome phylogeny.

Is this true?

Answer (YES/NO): YES